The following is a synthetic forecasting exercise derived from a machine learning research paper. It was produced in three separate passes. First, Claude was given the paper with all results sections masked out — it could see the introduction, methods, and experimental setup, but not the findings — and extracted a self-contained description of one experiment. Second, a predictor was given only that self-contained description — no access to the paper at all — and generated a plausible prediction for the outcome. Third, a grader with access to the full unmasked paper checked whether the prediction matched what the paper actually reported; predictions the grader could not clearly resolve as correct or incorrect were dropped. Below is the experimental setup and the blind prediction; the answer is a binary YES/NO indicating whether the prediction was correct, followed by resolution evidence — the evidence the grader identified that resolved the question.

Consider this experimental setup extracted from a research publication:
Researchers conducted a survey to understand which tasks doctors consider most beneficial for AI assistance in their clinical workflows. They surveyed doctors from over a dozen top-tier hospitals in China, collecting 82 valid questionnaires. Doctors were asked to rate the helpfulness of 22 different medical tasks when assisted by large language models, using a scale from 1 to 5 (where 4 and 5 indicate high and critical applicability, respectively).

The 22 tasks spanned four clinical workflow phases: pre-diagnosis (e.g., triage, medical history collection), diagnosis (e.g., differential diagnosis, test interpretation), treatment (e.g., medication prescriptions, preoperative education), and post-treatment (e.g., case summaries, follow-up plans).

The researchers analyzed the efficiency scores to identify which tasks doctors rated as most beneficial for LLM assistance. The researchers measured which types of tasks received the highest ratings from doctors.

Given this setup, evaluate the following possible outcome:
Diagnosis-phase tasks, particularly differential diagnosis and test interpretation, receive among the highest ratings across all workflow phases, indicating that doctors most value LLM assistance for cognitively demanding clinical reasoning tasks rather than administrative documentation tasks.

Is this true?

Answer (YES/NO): NO